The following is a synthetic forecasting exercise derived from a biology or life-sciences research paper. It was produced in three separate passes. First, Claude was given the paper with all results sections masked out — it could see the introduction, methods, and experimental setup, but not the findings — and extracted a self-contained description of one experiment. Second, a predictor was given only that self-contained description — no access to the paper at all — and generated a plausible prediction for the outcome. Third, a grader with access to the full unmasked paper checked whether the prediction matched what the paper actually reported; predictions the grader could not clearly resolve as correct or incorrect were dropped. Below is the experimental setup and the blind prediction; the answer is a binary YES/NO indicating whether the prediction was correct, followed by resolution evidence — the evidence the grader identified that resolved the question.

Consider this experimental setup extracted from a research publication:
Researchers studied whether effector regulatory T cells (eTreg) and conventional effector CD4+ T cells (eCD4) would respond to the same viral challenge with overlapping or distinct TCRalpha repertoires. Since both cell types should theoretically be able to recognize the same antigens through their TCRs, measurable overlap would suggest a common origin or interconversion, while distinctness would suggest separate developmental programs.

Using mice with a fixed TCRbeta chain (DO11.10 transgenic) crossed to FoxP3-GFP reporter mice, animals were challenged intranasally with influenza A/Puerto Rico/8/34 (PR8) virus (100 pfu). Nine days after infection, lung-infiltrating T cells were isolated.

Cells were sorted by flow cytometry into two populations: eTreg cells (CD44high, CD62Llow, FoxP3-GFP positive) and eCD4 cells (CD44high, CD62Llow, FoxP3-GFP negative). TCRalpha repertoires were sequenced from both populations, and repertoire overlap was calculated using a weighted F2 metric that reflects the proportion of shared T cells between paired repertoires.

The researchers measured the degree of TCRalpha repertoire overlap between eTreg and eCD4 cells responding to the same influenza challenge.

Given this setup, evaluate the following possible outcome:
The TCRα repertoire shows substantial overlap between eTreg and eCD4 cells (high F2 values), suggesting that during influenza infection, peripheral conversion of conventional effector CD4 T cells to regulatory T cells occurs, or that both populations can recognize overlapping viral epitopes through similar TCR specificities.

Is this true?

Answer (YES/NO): NO